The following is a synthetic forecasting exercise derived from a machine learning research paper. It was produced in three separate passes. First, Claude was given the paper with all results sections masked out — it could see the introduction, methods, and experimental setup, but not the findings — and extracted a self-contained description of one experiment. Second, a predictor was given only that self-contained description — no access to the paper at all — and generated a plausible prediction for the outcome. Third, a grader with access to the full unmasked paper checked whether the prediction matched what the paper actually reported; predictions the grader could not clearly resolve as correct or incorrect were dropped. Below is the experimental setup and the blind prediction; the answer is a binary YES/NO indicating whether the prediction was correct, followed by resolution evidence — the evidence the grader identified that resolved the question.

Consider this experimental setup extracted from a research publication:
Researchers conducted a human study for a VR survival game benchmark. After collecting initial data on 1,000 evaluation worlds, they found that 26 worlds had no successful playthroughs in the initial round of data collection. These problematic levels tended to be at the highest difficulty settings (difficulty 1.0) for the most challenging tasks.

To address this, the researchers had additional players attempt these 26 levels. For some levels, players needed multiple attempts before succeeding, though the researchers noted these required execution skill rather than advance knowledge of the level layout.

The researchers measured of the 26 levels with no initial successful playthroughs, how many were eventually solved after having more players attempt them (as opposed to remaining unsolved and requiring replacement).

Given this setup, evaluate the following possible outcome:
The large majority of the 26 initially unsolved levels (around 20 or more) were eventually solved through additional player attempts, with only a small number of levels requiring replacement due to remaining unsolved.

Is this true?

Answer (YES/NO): YES